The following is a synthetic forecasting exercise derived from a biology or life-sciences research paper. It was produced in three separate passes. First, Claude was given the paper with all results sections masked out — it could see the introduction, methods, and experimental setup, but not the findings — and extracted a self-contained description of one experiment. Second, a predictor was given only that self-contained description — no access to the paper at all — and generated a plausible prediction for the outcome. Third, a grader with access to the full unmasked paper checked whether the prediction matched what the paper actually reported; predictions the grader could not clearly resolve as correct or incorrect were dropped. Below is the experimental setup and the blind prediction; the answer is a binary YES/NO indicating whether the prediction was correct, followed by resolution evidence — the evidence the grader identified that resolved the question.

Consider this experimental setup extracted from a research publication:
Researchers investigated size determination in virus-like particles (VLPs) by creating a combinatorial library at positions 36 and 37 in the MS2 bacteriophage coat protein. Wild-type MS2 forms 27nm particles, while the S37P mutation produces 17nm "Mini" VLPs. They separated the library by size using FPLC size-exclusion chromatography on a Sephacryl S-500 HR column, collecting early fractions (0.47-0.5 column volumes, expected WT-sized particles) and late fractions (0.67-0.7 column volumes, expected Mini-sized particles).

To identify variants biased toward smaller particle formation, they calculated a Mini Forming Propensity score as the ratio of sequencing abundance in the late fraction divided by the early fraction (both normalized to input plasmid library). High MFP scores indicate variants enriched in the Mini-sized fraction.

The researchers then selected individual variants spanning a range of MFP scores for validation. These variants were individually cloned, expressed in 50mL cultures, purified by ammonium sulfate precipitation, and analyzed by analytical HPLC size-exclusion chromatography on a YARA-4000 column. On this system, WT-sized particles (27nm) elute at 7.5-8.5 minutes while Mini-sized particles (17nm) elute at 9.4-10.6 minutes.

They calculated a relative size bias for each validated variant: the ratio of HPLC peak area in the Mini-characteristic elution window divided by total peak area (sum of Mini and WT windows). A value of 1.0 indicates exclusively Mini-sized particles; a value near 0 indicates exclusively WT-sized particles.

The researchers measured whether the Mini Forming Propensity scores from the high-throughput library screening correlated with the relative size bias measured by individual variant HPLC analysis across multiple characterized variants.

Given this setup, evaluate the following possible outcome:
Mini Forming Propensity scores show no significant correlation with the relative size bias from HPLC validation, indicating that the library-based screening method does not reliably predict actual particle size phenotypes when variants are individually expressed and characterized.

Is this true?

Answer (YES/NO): NO